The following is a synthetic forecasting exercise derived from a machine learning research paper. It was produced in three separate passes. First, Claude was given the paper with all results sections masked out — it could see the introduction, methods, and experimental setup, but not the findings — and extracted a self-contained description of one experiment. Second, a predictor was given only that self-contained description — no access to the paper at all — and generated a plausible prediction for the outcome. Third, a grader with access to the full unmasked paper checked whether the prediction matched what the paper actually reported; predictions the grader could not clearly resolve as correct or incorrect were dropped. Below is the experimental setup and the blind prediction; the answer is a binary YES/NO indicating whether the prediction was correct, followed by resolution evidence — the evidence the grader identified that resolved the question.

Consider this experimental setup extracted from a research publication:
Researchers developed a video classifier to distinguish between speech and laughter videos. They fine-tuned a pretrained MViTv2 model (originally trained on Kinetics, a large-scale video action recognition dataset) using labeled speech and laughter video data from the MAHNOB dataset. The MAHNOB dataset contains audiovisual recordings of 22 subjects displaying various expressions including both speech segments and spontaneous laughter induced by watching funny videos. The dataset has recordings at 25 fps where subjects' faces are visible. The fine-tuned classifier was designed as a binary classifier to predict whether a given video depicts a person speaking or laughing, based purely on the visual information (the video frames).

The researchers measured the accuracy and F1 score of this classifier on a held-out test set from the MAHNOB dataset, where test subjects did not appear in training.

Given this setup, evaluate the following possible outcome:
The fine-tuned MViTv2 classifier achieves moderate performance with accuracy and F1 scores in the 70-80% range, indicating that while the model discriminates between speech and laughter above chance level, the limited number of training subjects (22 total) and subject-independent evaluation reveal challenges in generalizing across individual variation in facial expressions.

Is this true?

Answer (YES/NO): NO